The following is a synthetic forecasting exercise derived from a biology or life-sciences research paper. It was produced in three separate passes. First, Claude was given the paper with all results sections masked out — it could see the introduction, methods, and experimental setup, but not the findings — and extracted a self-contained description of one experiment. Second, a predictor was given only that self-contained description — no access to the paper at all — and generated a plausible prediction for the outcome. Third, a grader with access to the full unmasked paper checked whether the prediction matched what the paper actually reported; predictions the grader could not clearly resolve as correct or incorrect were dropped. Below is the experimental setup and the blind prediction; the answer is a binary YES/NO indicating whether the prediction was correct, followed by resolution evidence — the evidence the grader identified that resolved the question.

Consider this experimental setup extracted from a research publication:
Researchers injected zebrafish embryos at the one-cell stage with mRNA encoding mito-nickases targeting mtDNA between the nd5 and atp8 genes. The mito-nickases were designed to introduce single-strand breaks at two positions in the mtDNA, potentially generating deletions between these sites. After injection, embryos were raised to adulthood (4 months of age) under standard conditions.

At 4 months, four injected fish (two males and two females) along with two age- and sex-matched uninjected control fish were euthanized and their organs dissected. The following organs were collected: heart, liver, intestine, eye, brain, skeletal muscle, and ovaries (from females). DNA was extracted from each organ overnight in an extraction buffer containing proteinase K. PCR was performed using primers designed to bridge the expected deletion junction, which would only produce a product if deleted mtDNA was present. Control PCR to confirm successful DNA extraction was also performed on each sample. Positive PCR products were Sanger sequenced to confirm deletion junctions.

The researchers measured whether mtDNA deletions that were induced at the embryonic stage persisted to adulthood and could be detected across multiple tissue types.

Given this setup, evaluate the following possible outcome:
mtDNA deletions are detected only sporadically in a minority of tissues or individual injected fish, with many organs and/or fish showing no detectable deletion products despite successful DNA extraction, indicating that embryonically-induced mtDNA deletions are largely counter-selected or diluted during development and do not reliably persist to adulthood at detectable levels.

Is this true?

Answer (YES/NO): NO